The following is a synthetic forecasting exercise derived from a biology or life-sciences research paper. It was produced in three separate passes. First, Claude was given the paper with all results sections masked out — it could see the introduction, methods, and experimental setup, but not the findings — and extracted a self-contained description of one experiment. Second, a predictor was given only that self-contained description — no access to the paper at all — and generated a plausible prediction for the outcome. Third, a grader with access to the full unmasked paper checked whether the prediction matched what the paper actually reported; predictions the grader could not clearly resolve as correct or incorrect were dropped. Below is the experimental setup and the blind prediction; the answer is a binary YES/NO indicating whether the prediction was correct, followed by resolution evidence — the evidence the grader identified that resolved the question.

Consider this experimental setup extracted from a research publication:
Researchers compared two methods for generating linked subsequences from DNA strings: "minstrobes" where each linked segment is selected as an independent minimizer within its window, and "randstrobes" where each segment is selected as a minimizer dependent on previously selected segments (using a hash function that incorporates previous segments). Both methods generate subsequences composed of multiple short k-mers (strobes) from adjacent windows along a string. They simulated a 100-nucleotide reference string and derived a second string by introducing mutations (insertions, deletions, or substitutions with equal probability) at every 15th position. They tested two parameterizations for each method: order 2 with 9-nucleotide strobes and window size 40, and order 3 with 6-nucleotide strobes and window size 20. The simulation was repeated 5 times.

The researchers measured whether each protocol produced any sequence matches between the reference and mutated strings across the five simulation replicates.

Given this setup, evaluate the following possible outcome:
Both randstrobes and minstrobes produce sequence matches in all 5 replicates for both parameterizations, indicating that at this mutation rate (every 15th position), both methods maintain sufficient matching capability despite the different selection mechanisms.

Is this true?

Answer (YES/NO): NO